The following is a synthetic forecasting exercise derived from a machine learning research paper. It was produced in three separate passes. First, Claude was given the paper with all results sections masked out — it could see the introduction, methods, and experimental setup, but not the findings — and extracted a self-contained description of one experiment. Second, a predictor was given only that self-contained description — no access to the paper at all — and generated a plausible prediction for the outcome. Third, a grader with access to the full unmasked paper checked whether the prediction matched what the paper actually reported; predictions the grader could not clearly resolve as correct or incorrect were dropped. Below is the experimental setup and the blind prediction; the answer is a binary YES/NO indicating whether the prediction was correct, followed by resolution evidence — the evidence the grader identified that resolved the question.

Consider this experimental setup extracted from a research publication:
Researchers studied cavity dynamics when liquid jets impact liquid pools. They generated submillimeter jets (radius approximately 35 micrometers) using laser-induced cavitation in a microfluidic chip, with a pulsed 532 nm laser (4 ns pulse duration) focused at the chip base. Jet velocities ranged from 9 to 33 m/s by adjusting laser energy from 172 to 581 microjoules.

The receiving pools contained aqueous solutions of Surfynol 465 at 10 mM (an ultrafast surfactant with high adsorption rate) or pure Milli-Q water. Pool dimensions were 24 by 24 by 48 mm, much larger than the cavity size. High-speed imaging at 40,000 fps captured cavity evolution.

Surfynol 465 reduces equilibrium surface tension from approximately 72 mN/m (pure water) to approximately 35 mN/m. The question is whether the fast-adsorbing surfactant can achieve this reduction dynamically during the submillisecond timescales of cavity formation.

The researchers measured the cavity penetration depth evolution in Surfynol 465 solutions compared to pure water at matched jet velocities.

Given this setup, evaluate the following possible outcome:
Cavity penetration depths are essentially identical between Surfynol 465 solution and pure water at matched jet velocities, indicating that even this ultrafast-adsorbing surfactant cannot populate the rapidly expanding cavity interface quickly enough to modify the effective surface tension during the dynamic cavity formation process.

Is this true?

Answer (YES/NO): NO